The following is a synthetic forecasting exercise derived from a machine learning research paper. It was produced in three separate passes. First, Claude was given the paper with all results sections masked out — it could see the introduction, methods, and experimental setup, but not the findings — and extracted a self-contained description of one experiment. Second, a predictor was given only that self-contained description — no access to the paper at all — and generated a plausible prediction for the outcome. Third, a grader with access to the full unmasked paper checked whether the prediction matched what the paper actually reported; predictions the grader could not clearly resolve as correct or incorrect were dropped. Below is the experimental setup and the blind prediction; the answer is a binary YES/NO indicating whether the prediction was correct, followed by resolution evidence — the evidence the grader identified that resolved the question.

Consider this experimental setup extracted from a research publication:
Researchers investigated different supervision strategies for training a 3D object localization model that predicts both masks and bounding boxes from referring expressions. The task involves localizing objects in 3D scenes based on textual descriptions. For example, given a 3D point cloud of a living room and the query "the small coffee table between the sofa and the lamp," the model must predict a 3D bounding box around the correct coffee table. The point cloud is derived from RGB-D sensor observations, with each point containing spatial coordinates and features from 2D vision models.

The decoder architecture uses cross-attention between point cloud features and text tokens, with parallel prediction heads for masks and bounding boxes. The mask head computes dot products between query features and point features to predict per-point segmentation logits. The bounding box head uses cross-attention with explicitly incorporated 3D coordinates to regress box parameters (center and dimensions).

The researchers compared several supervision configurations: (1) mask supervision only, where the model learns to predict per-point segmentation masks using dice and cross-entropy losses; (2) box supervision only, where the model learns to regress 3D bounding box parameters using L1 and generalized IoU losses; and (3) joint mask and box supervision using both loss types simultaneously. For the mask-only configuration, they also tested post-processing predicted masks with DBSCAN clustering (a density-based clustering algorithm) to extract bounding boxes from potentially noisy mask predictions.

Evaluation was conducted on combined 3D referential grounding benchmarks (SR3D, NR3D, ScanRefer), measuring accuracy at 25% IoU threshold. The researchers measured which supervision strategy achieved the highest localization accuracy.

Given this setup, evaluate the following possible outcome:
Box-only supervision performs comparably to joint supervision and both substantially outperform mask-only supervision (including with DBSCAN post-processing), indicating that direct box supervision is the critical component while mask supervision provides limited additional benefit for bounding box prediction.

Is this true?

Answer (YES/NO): NO